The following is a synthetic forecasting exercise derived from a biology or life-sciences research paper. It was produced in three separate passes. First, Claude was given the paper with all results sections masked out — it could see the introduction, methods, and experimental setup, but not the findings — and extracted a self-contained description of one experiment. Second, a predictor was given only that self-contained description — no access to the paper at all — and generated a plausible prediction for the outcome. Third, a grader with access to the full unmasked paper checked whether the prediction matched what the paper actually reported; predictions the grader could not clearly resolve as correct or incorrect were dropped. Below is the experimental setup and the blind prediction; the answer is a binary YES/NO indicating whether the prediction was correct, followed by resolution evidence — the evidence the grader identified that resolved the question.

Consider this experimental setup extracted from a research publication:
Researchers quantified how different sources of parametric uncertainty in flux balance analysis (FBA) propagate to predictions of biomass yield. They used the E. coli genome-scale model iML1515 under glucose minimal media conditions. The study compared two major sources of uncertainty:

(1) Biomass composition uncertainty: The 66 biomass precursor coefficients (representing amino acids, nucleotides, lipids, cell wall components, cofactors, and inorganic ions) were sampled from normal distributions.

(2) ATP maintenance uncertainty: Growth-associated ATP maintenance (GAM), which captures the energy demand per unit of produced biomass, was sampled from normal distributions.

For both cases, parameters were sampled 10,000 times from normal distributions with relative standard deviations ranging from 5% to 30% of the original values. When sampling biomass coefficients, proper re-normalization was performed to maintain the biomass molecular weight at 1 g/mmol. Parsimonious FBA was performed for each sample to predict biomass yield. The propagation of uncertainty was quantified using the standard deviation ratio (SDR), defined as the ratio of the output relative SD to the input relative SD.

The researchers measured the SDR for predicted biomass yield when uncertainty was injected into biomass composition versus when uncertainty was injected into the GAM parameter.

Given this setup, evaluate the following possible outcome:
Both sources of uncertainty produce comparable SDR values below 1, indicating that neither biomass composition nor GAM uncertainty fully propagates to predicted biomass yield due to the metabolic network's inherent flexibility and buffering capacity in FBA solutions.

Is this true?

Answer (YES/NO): NO